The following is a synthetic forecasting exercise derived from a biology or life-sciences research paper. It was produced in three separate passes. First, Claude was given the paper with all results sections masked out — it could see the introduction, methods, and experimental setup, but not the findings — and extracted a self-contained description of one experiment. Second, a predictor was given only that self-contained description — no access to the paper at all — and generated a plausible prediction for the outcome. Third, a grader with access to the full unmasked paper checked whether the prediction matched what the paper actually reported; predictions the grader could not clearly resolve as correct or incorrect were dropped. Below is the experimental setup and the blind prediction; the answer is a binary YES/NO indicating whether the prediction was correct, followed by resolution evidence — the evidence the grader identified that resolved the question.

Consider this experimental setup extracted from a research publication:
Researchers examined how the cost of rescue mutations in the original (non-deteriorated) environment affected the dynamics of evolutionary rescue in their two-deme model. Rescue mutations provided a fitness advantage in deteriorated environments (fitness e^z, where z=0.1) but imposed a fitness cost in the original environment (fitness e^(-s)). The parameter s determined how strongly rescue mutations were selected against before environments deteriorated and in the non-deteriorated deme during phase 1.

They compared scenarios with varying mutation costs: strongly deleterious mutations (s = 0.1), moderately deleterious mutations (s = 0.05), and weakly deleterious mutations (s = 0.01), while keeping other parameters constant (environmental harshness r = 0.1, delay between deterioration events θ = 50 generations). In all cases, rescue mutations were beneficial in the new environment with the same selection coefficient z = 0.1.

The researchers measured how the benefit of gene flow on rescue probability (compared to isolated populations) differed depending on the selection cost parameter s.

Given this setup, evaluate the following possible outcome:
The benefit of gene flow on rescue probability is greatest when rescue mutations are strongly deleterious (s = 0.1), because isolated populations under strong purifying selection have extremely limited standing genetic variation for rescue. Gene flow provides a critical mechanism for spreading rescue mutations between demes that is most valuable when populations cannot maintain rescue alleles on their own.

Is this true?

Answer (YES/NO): NO